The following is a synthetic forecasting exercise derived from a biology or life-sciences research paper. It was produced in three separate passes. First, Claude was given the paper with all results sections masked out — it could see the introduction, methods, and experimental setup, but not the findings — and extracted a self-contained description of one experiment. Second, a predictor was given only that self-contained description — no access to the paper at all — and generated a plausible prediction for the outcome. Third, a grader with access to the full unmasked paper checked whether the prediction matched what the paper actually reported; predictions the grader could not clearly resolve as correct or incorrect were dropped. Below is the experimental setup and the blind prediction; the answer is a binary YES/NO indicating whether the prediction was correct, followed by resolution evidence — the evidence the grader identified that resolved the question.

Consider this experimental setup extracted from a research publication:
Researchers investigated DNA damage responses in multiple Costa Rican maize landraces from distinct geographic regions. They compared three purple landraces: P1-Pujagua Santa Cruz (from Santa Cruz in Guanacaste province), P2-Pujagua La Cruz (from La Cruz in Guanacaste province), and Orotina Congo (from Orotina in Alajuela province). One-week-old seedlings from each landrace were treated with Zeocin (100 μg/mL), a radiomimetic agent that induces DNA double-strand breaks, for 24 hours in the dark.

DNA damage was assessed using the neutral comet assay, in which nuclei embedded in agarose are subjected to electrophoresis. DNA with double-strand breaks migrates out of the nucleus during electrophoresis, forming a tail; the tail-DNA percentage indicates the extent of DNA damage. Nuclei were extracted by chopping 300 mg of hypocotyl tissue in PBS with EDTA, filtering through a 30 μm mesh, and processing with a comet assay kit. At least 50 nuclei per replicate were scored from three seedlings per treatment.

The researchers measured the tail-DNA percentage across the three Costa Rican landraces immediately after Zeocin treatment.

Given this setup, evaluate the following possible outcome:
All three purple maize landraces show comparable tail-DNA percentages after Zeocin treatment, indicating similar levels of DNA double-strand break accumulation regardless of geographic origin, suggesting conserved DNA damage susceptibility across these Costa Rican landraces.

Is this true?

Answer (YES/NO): NO